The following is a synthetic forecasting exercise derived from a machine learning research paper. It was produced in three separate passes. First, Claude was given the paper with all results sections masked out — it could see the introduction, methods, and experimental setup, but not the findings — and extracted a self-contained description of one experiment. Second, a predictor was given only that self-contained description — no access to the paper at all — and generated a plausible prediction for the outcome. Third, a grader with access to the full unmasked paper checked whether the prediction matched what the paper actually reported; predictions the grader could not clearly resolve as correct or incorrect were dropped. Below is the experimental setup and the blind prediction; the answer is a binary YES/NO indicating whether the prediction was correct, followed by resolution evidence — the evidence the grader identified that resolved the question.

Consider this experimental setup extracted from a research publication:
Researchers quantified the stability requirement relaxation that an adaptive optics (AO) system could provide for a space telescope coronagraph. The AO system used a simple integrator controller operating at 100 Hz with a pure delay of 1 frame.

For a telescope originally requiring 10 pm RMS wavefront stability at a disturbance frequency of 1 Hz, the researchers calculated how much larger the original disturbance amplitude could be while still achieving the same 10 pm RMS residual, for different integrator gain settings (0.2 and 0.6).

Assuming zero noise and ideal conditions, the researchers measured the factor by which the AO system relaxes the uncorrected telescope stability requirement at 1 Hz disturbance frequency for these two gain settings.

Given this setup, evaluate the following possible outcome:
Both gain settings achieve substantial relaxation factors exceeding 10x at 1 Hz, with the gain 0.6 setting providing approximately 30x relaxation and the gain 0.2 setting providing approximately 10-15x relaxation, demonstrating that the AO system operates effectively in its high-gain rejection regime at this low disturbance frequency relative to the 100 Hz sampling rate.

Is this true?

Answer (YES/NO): NO